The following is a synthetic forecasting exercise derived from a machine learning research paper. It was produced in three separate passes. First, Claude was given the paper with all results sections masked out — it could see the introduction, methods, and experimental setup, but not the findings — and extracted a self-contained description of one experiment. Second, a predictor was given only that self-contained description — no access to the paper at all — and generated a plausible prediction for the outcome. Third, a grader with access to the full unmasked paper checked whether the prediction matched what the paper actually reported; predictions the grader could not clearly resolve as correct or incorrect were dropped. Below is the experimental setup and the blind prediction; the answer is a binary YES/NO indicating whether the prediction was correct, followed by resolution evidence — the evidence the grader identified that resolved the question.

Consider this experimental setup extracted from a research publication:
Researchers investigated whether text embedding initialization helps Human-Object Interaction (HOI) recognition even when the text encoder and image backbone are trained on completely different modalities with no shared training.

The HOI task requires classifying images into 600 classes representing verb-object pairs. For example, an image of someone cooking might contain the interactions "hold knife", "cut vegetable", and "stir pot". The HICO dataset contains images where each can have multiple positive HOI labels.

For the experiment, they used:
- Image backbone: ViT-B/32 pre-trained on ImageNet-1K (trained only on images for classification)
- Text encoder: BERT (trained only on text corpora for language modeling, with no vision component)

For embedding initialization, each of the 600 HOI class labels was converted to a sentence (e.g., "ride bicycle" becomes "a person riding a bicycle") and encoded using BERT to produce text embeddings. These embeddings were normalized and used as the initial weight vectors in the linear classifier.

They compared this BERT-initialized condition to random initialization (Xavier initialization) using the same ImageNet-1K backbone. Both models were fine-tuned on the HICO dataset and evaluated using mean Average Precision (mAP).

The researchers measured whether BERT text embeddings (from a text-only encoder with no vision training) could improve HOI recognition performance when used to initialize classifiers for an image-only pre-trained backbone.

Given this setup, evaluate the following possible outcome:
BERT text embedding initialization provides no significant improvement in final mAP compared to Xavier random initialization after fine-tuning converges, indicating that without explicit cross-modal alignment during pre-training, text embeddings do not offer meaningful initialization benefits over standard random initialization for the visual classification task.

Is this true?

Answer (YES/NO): NO